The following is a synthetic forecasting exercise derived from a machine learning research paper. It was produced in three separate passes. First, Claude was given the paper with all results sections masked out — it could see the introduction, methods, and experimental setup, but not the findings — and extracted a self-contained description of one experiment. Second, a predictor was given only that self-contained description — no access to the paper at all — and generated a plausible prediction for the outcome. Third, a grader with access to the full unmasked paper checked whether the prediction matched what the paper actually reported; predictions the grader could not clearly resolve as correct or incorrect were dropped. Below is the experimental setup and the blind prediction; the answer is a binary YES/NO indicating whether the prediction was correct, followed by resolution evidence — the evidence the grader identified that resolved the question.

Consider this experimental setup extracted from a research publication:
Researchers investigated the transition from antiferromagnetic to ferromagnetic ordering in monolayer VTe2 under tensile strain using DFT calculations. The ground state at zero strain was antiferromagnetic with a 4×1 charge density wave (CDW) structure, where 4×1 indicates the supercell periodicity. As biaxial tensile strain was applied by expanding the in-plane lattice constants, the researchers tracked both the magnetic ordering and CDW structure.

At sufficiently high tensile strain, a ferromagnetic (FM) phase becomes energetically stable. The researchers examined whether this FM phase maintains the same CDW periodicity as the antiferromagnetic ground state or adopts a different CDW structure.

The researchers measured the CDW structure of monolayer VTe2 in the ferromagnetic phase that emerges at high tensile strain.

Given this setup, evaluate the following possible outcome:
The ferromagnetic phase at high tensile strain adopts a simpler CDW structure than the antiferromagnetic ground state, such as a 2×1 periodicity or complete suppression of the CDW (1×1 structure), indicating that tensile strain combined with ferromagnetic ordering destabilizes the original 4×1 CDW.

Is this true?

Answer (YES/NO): YES